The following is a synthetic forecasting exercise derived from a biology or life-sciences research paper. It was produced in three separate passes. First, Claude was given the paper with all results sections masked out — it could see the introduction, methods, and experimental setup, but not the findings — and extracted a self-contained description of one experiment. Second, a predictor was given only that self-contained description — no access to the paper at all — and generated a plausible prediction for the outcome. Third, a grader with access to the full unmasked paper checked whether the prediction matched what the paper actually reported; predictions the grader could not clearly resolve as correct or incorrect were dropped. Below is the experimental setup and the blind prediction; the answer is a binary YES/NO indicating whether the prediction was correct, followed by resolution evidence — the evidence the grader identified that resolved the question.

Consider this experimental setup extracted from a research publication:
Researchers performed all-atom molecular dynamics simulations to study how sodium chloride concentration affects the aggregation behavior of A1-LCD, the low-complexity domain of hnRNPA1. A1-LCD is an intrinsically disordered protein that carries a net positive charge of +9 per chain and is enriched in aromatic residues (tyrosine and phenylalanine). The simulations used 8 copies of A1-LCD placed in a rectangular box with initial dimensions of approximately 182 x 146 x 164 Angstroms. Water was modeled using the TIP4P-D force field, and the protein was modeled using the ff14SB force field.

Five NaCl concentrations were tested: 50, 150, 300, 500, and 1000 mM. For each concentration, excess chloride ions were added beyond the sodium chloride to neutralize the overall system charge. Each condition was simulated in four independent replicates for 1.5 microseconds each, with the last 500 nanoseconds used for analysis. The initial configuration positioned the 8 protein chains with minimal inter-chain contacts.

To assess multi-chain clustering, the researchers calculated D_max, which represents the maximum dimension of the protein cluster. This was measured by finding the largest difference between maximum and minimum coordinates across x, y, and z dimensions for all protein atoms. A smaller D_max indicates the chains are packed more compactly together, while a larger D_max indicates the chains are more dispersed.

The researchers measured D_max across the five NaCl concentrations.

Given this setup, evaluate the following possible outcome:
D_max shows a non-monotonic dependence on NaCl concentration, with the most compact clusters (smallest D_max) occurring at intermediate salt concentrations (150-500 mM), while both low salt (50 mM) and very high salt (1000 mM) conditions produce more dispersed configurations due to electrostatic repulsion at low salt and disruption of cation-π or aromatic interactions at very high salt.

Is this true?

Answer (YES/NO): NO